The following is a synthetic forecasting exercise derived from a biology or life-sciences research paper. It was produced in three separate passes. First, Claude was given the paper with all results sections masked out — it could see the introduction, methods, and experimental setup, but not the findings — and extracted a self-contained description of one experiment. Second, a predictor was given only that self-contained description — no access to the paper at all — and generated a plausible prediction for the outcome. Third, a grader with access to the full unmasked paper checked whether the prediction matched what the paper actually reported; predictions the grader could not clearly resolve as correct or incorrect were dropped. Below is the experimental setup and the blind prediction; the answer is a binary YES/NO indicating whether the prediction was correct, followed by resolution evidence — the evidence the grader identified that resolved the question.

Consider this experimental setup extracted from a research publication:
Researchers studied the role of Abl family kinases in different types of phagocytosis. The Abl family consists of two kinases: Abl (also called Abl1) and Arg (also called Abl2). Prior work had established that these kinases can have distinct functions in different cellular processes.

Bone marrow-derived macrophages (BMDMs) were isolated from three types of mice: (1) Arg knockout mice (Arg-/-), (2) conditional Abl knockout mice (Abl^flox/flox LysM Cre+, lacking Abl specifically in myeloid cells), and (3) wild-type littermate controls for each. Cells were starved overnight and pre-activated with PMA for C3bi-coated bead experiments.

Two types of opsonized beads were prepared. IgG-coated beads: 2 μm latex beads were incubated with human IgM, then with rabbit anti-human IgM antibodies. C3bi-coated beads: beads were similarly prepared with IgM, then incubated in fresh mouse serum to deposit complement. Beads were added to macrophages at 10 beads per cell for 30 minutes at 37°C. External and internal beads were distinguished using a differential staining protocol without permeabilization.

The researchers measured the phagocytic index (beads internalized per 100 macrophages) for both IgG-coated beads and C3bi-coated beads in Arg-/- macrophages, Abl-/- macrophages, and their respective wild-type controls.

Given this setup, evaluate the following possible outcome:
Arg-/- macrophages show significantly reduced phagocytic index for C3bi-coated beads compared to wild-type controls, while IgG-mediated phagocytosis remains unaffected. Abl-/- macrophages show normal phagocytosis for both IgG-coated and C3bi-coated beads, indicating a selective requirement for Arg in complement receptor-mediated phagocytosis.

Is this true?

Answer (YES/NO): NO